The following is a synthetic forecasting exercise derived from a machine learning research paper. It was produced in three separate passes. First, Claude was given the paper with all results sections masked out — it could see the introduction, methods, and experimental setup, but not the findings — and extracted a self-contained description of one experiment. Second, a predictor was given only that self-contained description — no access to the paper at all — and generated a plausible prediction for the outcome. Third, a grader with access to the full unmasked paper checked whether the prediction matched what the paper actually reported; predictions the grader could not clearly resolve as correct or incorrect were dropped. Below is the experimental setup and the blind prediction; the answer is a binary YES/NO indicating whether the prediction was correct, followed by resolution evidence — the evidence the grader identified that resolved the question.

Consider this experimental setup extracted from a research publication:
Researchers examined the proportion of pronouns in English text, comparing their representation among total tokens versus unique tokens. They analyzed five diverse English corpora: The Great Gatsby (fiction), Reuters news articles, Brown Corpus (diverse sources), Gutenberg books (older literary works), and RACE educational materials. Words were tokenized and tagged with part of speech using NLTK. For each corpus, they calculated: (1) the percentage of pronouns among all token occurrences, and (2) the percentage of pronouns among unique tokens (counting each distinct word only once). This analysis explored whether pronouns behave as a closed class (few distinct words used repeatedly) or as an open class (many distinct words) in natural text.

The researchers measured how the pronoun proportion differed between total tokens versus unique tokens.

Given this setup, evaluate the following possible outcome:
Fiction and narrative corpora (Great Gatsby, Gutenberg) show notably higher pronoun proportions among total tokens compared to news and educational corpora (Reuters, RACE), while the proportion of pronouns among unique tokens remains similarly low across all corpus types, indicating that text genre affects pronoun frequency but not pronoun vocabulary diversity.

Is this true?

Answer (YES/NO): NO